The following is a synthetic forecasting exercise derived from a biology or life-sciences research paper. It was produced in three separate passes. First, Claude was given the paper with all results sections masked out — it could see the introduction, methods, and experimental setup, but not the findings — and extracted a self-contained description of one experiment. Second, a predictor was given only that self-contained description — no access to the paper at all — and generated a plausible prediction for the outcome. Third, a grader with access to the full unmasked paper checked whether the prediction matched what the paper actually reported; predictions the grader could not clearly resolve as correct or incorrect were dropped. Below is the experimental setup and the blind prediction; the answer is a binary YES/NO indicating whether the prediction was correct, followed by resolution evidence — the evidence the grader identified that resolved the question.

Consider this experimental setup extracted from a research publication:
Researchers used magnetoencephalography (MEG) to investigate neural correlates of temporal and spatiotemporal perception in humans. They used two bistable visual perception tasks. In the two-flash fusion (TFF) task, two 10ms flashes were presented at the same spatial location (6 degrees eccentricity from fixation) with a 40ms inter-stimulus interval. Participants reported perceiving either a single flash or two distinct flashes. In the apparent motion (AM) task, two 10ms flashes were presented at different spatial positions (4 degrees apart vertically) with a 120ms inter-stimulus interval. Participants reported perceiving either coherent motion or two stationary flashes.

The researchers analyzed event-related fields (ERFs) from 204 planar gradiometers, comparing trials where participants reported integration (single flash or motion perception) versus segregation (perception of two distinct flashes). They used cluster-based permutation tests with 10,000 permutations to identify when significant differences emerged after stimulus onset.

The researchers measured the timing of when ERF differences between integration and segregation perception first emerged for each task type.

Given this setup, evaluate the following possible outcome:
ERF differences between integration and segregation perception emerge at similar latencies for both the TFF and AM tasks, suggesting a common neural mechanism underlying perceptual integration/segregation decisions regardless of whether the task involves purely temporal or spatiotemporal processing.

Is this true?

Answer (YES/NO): NO